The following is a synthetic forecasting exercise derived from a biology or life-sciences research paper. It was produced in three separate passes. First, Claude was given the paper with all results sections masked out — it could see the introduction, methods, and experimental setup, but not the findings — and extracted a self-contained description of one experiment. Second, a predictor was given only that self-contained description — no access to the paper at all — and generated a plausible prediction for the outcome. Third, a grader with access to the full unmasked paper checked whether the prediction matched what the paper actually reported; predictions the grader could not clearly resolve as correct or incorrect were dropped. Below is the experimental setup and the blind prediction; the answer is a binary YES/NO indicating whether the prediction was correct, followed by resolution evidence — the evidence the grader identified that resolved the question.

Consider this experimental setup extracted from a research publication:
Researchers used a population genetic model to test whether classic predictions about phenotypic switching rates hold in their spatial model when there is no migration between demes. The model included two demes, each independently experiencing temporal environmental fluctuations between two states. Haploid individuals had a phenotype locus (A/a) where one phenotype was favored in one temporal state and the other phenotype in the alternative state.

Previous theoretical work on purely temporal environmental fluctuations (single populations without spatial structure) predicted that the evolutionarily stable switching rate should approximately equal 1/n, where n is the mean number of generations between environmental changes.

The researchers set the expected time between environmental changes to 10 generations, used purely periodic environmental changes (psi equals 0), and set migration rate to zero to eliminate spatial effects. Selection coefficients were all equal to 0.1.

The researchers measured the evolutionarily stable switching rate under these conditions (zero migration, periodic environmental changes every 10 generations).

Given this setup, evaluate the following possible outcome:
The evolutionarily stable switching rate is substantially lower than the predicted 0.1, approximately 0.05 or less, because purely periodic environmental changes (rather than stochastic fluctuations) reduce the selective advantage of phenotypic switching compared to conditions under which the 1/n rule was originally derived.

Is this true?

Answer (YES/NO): NO